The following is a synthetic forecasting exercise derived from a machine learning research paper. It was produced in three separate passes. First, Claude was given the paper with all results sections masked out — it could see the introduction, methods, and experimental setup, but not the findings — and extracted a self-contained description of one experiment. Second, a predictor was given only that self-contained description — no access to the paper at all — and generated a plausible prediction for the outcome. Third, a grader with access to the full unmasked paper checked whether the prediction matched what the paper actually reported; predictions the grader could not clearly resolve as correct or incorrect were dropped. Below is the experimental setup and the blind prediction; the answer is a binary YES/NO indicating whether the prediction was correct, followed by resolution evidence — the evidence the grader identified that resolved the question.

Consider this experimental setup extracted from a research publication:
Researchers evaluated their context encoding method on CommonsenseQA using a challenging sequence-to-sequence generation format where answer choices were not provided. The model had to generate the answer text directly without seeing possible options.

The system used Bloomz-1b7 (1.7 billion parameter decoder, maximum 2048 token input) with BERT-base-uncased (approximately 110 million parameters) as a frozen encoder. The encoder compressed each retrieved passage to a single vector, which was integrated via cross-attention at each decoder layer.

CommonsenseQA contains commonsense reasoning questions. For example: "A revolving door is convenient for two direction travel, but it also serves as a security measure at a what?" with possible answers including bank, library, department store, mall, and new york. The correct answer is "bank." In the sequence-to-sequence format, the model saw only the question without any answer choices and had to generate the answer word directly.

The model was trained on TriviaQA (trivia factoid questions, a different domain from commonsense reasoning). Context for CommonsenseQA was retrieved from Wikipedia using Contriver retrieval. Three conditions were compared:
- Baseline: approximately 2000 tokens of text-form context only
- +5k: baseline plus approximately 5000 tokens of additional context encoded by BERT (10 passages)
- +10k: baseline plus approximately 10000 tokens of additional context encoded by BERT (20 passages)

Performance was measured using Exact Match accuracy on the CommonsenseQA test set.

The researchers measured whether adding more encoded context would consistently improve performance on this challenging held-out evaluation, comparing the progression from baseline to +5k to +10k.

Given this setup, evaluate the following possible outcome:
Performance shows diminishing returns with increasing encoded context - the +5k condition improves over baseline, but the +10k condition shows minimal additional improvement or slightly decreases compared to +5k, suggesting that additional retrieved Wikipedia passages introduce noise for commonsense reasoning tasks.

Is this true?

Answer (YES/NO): NO